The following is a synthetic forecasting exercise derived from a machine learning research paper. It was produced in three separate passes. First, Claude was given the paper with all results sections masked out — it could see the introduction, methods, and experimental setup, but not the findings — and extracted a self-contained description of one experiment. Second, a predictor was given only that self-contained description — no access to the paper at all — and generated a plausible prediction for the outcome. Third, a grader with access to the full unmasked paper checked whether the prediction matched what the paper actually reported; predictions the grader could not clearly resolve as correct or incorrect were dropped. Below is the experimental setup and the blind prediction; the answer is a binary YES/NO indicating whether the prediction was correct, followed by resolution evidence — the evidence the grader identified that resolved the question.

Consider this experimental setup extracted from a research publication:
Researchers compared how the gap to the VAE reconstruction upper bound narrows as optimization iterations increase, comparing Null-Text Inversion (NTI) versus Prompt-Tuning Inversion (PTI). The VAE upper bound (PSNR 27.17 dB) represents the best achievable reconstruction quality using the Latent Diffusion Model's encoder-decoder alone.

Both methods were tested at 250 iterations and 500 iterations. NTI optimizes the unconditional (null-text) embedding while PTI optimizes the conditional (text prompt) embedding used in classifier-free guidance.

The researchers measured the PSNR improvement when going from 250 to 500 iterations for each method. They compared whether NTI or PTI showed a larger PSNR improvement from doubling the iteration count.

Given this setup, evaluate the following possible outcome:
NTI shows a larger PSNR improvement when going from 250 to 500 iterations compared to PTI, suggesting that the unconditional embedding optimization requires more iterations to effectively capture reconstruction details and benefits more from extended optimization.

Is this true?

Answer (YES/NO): YES